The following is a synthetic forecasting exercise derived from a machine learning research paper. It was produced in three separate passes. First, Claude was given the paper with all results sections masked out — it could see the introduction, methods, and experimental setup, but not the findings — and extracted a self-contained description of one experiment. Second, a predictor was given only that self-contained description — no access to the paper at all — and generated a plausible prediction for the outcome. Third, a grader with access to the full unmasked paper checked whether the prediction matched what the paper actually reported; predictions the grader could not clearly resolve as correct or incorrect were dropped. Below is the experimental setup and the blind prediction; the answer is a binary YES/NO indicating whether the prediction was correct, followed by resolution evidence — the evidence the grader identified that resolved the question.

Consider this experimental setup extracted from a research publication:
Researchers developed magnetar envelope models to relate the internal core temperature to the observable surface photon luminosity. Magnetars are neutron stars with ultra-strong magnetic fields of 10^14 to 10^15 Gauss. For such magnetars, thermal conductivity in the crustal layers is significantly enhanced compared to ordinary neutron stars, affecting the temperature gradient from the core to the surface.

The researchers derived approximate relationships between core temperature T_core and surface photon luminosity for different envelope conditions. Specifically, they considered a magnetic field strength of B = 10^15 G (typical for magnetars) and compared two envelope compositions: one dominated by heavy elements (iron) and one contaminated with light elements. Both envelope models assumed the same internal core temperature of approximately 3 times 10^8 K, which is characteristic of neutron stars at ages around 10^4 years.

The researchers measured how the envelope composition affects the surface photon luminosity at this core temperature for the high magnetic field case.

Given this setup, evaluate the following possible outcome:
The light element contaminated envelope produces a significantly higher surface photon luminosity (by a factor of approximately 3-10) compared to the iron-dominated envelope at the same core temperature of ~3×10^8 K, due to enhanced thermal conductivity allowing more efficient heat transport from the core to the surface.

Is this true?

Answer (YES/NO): YES